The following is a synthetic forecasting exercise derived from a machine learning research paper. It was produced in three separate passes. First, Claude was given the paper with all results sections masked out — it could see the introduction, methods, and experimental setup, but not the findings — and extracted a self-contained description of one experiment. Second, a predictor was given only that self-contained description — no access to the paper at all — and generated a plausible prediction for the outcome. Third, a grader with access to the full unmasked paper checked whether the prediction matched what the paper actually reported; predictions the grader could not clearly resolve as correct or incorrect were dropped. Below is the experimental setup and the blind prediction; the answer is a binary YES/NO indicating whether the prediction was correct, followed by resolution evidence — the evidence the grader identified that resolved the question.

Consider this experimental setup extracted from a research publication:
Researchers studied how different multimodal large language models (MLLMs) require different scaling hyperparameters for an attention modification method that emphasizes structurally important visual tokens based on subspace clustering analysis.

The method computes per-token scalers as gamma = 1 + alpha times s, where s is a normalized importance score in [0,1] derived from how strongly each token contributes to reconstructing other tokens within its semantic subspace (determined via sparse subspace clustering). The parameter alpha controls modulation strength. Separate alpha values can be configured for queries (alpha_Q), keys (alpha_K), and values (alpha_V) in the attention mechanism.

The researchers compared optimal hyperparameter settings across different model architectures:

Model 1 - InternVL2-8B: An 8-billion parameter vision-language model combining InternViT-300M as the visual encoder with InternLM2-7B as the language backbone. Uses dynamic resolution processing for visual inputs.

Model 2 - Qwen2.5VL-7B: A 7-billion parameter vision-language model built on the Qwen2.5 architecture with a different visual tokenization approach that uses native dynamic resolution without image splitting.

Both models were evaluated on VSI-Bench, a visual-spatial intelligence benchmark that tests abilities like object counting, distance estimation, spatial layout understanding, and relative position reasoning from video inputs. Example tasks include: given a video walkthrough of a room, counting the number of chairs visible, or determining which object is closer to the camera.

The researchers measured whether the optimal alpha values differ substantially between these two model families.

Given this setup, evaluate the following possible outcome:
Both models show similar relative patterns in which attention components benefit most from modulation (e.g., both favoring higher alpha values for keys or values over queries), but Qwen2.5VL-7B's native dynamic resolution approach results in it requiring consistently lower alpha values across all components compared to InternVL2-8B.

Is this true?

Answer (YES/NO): NO